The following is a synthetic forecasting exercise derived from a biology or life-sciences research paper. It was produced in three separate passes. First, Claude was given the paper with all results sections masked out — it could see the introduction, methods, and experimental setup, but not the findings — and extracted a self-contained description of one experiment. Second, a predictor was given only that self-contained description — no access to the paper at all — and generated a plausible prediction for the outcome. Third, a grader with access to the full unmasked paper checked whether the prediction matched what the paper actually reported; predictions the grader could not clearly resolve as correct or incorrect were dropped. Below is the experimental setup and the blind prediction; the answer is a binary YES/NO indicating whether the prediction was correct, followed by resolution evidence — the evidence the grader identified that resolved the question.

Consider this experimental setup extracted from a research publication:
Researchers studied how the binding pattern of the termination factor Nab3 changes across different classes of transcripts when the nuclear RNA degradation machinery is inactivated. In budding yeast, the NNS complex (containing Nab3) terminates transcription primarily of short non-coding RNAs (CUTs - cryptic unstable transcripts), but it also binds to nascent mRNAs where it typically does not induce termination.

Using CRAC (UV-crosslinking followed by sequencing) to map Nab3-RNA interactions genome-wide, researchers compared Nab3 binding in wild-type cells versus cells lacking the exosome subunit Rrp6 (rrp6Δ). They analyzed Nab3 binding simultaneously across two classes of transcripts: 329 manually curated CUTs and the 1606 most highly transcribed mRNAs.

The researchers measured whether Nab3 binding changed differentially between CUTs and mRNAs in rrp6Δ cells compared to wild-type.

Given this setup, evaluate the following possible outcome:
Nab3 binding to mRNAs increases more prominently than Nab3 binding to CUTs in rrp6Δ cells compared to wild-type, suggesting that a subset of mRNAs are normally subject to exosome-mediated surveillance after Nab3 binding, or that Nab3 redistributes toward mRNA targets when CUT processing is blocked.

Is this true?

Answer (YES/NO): NO